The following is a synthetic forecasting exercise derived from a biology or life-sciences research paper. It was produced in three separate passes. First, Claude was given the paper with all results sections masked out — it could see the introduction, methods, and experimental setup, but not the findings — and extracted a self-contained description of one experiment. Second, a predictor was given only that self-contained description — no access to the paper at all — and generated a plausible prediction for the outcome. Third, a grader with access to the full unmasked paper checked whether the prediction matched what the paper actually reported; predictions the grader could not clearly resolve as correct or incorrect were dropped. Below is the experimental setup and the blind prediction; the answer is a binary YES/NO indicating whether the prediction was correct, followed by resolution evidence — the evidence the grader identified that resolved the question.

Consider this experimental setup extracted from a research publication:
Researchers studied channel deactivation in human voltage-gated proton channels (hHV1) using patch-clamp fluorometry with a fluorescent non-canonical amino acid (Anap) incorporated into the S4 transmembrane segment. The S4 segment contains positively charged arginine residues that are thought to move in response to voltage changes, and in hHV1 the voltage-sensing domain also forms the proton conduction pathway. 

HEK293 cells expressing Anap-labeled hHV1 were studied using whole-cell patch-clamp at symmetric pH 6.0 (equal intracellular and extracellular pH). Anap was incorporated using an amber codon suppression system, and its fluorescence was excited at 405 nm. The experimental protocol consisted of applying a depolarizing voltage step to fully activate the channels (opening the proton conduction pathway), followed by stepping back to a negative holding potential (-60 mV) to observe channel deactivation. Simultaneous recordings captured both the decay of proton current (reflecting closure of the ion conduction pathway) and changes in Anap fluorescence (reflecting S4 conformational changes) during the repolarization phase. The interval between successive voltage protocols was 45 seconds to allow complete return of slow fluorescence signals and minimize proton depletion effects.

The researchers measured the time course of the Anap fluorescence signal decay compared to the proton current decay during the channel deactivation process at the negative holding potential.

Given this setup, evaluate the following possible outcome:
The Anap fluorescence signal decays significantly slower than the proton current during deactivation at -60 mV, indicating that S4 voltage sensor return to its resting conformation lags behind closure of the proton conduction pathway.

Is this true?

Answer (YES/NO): YES